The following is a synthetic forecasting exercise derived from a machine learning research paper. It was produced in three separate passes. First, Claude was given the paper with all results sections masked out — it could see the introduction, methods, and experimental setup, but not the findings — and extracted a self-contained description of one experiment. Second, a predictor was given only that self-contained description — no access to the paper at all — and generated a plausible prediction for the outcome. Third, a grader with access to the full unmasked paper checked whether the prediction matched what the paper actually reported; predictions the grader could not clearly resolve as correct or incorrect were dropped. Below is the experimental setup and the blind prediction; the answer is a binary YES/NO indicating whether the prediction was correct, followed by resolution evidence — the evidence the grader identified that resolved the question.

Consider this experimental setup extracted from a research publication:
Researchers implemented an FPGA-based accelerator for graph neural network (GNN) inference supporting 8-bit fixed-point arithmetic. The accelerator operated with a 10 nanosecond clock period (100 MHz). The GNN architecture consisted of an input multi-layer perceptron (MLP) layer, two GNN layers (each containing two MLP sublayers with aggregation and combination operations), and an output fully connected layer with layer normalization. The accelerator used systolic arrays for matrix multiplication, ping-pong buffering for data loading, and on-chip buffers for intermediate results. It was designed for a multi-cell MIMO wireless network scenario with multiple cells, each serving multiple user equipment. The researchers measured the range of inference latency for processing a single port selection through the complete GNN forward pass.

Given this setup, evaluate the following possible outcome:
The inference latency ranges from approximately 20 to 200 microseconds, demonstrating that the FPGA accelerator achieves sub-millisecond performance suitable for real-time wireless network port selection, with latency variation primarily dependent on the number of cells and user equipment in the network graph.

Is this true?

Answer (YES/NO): NO